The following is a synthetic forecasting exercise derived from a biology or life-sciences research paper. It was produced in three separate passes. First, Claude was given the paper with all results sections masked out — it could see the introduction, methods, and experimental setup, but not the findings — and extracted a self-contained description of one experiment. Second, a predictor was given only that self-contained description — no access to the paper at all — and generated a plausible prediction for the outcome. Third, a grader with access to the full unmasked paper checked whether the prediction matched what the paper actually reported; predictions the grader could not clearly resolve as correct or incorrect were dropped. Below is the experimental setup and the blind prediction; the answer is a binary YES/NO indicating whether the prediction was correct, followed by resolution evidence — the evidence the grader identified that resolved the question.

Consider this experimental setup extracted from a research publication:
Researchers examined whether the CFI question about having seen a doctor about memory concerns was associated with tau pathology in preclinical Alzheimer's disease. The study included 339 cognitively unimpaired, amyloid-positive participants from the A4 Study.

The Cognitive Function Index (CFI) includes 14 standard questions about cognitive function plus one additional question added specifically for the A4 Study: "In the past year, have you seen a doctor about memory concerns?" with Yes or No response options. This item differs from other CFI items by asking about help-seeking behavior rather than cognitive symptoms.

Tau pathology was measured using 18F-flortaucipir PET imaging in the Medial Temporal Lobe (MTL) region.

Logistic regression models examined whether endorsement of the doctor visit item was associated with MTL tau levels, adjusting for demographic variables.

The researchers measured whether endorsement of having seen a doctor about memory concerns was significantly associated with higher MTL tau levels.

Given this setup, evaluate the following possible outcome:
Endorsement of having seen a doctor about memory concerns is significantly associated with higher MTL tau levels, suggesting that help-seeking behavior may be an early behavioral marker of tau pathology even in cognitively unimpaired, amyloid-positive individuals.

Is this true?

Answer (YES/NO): YES